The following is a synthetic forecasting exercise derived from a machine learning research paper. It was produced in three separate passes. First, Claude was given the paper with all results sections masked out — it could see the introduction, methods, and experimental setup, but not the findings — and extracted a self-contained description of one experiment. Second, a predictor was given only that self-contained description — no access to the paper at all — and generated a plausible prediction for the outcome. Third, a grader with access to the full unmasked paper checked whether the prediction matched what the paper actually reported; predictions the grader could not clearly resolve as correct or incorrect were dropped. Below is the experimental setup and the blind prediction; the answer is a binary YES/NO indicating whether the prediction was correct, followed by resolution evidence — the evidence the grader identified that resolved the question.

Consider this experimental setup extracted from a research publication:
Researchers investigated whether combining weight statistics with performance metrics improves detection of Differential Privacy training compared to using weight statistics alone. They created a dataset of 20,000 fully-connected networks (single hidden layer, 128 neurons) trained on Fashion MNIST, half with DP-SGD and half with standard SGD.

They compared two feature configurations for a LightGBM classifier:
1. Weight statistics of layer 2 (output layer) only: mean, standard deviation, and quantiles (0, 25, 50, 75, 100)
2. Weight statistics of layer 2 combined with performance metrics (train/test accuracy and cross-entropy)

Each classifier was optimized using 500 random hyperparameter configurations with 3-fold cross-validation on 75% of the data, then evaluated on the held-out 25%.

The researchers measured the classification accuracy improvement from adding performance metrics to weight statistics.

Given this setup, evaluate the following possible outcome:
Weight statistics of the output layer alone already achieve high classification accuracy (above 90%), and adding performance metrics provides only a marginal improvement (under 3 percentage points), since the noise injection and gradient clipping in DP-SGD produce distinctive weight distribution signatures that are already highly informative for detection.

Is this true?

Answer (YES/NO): YES